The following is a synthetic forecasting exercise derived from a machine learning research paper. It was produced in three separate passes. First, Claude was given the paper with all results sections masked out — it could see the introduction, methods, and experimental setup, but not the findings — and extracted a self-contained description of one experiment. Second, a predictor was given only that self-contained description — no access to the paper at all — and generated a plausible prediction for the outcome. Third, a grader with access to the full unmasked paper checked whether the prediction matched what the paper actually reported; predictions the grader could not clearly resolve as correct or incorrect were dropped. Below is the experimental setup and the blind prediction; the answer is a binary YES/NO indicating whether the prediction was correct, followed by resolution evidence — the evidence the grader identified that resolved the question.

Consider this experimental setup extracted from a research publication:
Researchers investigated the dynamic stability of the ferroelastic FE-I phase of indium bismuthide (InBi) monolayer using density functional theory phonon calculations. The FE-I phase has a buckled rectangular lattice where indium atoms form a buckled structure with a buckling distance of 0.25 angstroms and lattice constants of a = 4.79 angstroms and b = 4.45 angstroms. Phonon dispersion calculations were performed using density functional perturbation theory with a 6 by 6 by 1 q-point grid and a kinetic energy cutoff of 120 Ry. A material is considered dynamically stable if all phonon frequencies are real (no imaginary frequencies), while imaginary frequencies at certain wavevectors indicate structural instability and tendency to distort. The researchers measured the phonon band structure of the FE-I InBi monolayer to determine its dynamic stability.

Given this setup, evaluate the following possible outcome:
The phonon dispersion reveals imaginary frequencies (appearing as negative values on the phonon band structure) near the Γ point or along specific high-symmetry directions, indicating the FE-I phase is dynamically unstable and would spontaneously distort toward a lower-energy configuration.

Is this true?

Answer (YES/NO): NO